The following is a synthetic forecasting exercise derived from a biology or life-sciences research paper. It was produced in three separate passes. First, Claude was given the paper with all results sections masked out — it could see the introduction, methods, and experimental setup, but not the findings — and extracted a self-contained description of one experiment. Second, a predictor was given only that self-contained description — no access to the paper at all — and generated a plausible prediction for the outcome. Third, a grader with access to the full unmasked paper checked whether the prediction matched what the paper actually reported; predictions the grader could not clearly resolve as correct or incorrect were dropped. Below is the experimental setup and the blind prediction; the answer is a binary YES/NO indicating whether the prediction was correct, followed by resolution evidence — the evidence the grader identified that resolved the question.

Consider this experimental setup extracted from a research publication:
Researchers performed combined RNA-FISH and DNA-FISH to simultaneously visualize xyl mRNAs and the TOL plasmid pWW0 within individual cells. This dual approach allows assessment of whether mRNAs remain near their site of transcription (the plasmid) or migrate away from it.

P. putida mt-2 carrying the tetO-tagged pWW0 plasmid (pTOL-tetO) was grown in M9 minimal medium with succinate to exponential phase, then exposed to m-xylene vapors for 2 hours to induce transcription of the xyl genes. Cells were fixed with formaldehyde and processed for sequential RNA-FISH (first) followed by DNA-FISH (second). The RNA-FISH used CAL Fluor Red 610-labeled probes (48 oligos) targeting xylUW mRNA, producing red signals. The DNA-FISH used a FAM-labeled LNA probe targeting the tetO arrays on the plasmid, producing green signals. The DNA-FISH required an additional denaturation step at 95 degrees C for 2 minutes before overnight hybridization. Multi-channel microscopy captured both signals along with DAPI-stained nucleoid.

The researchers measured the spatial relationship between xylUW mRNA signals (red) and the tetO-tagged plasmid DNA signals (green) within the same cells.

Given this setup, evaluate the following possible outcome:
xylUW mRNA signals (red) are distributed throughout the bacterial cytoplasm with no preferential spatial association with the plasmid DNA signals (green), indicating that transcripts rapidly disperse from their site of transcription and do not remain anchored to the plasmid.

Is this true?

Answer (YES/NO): NO